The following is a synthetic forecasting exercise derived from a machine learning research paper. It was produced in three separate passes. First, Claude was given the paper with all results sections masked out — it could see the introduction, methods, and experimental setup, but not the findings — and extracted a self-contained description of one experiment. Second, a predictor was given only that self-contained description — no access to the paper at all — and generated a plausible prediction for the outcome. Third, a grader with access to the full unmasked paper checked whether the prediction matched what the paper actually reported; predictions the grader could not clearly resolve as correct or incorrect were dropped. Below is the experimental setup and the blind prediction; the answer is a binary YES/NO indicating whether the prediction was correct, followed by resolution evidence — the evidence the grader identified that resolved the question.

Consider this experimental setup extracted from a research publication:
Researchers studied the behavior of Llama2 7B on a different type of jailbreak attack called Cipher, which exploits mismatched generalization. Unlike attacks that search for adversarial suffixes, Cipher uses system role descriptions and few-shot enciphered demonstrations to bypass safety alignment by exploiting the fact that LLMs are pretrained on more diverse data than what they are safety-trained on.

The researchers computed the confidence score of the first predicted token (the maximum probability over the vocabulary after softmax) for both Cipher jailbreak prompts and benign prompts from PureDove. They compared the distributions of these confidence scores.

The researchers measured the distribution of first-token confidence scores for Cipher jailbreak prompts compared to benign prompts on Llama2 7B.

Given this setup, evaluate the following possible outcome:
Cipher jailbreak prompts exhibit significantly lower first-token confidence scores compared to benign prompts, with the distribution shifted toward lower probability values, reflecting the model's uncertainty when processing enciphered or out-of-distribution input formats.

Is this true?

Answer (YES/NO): YES